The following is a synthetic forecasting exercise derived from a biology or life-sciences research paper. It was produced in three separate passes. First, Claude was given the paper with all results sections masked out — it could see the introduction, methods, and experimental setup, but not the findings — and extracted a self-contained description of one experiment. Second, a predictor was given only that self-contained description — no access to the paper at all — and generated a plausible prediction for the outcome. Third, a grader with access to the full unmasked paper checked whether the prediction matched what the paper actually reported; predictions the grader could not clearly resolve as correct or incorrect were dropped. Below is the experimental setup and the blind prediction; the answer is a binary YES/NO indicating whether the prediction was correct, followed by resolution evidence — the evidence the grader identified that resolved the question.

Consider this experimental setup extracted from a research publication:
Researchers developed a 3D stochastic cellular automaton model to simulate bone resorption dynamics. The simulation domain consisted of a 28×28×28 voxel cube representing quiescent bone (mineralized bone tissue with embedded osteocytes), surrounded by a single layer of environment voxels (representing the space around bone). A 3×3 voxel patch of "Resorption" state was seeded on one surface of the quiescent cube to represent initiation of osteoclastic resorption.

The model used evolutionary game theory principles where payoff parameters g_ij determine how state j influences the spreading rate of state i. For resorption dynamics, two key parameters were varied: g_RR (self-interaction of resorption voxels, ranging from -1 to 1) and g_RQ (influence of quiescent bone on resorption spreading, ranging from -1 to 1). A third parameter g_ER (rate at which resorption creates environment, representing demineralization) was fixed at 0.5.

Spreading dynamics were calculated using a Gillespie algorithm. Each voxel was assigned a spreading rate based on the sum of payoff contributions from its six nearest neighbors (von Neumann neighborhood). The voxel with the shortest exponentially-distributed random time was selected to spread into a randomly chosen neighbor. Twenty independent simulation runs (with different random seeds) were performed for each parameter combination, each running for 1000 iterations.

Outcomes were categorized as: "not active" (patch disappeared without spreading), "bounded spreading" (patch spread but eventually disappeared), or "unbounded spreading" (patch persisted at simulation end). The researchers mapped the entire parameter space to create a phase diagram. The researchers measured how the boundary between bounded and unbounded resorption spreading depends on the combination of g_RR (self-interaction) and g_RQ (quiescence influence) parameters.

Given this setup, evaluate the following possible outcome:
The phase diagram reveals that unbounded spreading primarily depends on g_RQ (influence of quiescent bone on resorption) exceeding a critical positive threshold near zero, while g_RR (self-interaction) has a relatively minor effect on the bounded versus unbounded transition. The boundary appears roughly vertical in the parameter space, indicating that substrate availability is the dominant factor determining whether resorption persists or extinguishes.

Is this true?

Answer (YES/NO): NO